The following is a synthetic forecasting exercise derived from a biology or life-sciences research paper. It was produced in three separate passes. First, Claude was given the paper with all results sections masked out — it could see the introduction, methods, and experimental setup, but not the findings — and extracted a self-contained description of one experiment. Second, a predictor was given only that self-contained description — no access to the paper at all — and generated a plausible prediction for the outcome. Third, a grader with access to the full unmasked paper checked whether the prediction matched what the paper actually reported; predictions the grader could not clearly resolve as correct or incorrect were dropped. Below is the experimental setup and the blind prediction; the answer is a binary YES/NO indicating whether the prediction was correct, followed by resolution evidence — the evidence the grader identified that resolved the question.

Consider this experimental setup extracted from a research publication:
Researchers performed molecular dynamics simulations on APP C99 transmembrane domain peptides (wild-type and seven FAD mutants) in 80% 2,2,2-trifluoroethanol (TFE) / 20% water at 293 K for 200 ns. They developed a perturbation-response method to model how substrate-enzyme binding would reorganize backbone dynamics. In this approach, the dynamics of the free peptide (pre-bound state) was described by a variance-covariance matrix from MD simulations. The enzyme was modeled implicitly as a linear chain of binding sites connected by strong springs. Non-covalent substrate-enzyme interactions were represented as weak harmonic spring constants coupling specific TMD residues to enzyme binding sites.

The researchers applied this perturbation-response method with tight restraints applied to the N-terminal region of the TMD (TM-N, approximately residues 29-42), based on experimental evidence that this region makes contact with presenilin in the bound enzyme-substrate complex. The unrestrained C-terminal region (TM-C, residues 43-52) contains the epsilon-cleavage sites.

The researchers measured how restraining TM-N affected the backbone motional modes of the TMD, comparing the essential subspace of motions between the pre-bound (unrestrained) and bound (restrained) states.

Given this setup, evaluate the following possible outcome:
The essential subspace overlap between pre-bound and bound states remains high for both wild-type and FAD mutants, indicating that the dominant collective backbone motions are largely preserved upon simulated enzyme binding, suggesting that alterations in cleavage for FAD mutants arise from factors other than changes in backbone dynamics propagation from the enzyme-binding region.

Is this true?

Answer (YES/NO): NO